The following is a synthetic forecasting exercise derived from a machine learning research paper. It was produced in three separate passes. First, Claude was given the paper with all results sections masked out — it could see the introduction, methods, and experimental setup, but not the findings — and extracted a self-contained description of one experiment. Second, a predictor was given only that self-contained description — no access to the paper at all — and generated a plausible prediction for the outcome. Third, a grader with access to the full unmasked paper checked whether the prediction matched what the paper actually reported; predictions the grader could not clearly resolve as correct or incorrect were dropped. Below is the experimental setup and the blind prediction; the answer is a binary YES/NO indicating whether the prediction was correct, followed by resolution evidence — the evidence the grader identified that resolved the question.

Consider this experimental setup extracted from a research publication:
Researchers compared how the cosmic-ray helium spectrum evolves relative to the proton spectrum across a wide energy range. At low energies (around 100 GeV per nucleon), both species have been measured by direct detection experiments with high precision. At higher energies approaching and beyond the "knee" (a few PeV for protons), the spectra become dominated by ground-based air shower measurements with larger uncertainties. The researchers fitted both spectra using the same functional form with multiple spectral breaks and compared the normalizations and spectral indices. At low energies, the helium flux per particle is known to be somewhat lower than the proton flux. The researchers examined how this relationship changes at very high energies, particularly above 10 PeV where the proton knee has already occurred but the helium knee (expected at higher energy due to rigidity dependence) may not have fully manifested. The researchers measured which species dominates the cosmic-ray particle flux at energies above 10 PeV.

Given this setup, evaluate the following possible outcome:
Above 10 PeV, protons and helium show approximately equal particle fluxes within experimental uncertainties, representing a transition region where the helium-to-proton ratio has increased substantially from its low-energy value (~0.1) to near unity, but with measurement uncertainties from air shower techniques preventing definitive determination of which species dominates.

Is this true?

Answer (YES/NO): NO